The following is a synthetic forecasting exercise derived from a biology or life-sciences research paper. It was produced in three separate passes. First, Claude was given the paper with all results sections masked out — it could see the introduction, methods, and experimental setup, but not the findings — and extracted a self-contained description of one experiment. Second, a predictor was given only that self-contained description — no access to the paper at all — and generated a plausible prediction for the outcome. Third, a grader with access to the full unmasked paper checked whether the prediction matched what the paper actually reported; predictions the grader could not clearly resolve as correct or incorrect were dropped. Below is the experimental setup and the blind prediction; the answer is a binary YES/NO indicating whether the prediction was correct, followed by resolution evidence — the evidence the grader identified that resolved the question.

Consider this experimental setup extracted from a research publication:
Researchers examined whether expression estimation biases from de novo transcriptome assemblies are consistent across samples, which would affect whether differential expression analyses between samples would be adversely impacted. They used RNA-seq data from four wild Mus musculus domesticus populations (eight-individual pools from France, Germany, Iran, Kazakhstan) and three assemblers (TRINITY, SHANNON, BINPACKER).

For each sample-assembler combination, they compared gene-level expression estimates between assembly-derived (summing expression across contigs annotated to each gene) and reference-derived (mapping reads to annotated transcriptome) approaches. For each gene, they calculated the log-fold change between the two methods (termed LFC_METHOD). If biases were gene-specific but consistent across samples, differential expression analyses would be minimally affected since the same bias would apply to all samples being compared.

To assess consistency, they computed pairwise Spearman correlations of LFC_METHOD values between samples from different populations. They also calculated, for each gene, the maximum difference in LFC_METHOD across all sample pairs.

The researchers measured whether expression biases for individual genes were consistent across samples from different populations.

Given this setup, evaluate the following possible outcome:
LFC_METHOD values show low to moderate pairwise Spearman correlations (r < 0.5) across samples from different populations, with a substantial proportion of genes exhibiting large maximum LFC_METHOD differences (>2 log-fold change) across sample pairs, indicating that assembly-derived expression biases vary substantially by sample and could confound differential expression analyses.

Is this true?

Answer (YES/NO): NO